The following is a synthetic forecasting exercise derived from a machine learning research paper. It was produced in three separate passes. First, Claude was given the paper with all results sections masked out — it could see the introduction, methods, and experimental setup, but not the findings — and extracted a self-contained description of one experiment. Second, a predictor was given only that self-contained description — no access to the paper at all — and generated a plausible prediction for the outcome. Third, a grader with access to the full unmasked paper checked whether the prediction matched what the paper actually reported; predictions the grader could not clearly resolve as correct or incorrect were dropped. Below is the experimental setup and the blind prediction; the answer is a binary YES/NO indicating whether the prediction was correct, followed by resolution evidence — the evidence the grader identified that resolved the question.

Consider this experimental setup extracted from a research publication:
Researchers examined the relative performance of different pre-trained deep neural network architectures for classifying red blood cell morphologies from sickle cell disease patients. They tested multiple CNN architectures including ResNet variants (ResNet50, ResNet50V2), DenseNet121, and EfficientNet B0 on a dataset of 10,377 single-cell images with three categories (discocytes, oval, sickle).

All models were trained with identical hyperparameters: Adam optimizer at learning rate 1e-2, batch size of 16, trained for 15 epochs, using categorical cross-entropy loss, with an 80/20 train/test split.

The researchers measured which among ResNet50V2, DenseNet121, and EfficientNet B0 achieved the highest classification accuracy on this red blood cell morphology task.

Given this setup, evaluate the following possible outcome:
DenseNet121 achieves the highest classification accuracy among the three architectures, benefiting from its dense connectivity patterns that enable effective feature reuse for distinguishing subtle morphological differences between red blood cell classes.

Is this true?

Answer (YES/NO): NO